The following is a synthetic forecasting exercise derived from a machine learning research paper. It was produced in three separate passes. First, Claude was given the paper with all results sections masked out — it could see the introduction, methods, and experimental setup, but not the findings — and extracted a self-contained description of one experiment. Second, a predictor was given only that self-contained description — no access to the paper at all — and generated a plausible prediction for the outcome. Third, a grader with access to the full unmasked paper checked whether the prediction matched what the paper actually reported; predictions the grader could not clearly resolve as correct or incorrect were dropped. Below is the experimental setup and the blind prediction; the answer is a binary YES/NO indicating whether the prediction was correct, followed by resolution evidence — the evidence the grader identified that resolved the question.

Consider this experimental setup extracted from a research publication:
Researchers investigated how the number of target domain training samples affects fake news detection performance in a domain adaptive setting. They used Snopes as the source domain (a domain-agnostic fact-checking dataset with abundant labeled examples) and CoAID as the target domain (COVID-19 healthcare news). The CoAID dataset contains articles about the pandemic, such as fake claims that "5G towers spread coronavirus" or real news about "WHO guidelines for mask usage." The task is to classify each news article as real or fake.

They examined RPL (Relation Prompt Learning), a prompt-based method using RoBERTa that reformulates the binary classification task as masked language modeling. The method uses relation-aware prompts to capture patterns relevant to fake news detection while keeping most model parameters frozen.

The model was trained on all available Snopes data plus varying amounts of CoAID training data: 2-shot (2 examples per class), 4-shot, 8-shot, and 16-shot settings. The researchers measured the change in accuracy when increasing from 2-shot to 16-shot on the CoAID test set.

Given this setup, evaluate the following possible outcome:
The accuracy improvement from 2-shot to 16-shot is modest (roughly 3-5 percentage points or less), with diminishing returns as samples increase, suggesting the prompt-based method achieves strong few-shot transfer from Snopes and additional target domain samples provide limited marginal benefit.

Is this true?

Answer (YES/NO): NO